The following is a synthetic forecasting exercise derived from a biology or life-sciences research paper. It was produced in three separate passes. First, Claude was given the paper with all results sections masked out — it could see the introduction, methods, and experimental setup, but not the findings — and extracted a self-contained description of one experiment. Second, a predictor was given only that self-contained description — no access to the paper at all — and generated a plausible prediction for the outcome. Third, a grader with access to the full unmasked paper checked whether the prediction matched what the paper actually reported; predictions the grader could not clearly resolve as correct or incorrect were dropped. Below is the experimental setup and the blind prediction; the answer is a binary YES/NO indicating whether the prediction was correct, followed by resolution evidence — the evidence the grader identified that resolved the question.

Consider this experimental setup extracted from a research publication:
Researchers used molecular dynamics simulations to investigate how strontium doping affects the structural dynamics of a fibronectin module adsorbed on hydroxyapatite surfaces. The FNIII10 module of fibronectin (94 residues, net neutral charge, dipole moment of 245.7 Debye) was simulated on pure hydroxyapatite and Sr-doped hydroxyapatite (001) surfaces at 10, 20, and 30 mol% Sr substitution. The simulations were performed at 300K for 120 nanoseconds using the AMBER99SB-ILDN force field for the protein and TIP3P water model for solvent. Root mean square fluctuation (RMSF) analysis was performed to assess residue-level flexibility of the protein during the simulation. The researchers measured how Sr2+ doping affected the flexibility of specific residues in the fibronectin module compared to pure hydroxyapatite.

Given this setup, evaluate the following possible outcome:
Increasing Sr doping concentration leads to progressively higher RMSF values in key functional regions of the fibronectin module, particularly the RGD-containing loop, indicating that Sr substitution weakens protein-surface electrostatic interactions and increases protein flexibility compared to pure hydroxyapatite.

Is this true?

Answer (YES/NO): NO